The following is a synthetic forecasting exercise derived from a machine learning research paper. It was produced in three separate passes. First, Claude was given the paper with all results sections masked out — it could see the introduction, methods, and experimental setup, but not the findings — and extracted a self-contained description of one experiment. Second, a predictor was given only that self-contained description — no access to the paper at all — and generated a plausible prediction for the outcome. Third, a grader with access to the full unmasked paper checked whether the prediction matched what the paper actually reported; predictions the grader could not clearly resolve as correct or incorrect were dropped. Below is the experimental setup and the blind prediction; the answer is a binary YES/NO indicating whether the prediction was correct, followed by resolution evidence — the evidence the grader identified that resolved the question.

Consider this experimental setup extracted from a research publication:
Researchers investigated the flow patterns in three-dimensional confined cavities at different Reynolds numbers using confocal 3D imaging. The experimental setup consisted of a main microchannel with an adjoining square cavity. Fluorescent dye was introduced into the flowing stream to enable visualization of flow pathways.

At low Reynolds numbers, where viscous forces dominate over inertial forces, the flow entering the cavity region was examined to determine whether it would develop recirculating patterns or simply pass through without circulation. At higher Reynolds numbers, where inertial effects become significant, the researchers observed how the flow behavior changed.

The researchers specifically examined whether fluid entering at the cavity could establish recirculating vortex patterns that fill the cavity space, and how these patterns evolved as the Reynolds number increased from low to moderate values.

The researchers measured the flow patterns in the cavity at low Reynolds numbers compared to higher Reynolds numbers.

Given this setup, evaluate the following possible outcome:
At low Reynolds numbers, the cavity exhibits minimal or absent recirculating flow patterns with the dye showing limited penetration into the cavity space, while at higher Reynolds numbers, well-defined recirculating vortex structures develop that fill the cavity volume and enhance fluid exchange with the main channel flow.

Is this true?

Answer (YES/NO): NO